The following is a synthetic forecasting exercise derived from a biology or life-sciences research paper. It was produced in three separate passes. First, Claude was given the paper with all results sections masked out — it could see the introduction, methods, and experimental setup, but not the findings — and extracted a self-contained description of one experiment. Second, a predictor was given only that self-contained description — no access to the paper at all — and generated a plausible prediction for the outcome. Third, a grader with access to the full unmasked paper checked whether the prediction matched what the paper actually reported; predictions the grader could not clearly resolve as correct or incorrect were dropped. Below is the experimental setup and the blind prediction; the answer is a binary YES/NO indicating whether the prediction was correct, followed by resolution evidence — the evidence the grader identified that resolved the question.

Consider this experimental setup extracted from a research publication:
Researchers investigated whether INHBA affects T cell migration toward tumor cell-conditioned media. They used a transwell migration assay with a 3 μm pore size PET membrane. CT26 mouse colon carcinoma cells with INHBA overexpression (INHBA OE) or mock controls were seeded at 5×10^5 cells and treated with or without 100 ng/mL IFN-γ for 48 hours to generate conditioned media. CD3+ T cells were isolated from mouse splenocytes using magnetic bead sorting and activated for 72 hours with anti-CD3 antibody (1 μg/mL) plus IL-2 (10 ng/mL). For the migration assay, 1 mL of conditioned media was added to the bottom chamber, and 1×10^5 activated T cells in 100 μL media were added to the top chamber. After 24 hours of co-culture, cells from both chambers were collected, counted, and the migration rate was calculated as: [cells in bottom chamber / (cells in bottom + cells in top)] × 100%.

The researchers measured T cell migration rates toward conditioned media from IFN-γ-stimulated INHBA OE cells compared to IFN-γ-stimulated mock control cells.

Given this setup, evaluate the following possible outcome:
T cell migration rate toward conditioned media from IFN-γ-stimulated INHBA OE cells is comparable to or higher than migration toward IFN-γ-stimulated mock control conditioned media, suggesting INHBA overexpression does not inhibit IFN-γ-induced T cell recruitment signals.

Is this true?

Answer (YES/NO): NO